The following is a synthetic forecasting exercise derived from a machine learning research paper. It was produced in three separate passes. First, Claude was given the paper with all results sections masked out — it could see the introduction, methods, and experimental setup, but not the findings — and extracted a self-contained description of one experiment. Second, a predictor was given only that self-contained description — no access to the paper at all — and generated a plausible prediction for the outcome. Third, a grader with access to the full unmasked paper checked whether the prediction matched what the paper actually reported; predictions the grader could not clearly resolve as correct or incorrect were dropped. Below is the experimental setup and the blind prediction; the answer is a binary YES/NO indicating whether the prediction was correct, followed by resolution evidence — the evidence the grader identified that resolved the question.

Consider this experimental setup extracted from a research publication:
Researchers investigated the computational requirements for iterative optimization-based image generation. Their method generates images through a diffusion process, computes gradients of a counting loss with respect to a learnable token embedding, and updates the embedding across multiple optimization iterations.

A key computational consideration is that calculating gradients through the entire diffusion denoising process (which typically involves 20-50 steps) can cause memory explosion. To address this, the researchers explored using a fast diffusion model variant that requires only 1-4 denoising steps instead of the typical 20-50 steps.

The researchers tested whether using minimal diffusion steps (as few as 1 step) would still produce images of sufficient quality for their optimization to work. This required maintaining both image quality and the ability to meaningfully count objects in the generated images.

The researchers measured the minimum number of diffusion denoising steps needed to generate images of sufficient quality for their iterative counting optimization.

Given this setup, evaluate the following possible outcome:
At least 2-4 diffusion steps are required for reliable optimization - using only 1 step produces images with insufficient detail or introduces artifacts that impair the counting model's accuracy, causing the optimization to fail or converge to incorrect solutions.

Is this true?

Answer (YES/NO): NO